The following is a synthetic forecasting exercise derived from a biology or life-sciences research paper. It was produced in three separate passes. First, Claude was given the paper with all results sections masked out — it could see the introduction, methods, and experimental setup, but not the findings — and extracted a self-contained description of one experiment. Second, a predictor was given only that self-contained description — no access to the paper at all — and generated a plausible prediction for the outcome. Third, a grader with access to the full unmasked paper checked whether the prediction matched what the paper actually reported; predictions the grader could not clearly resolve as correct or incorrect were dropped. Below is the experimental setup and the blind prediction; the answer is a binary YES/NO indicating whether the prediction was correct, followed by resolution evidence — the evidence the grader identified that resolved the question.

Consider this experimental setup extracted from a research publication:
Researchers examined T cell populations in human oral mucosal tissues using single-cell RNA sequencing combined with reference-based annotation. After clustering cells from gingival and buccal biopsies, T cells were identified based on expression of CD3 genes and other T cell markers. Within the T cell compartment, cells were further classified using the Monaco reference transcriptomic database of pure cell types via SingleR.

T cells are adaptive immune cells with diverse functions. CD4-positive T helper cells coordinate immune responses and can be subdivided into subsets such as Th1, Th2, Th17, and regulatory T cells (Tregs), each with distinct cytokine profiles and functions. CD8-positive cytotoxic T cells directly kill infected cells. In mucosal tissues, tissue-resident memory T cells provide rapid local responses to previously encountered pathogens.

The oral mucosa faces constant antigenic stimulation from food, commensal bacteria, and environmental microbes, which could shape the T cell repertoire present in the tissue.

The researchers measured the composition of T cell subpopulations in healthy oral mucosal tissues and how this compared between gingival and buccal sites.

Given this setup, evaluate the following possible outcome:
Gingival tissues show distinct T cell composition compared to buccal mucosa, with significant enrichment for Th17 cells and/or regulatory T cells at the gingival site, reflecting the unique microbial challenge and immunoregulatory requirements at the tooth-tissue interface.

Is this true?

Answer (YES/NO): YES